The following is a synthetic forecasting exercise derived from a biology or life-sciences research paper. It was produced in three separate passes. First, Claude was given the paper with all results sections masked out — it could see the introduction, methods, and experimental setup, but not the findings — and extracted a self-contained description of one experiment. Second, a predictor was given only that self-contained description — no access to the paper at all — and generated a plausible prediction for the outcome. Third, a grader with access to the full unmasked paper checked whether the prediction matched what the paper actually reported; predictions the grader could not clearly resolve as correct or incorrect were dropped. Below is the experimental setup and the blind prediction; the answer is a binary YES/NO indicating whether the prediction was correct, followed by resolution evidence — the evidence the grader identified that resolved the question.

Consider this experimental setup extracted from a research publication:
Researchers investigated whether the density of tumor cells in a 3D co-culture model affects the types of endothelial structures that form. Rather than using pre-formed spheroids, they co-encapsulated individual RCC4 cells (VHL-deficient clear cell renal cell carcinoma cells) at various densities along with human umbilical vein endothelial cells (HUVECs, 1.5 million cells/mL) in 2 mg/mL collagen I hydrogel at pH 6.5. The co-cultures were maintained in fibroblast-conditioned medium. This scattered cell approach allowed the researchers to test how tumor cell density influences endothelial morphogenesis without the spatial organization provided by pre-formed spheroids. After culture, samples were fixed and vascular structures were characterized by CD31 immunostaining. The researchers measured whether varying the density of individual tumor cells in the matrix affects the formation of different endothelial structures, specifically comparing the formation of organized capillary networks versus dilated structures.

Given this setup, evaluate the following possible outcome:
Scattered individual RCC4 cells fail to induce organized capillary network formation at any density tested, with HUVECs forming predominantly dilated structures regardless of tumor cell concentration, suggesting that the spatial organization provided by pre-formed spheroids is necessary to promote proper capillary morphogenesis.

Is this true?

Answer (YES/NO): NO